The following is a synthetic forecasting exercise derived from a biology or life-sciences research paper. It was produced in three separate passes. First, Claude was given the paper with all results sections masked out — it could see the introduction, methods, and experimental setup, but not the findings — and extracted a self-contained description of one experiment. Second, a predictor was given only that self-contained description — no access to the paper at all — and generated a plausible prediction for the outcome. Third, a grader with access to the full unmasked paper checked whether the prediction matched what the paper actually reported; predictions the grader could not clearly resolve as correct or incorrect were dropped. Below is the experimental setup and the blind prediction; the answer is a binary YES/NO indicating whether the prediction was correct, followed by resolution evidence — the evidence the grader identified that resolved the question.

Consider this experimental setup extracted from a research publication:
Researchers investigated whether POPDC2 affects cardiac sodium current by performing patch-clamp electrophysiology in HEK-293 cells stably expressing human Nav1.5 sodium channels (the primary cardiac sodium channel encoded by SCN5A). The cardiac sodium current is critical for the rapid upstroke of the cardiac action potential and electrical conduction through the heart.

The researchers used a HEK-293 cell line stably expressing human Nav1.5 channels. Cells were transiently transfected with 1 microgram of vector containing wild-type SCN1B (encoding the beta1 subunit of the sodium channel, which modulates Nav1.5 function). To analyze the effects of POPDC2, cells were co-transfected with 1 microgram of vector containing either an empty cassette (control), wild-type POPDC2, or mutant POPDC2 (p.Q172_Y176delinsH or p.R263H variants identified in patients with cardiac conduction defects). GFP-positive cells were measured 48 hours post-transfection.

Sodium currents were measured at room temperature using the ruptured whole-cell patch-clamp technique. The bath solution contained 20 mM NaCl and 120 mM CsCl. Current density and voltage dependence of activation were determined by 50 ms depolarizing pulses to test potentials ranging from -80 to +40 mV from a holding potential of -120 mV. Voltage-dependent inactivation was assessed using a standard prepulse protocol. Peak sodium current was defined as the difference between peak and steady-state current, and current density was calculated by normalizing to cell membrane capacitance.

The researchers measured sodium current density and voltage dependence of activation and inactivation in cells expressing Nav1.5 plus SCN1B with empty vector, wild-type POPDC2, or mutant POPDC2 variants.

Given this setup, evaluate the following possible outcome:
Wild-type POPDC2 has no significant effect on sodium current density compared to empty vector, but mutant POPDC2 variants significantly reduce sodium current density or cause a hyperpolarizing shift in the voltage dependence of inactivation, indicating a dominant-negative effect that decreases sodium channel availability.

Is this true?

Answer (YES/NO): NO